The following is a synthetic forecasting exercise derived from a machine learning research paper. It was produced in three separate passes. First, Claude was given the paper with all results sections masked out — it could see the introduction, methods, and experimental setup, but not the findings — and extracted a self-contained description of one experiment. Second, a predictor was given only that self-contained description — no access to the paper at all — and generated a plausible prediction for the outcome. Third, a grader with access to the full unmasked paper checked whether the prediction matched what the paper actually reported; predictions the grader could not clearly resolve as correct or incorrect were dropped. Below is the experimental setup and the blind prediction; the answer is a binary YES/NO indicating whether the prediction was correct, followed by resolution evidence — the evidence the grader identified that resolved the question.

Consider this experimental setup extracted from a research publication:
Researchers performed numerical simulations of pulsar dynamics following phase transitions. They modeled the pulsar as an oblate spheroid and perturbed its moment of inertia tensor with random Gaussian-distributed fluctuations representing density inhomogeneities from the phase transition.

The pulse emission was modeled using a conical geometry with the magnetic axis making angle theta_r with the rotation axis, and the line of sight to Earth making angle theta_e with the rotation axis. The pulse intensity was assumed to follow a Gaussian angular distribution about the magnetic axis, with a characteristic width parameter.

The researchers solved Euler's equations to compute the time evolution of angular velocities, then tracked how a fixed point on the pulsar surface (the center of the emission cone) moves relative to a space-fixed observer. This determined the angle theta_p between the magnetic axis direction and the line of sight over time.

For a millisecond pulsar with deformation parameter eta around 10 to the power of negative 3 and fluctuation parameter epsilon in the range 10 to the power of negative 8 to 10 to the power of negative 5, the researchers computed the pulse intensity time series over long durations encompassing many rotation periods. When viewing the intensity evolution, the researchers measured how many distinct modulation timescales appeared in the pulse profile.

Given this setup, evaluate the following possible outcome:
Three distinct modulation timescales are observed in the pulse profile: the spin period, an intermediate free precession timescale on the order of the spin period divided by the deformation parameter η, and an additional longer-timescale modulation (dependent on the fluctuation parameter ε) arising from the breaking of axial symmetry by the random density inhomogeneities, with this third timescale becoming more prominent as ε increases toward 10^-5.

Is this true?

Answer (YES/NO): YES